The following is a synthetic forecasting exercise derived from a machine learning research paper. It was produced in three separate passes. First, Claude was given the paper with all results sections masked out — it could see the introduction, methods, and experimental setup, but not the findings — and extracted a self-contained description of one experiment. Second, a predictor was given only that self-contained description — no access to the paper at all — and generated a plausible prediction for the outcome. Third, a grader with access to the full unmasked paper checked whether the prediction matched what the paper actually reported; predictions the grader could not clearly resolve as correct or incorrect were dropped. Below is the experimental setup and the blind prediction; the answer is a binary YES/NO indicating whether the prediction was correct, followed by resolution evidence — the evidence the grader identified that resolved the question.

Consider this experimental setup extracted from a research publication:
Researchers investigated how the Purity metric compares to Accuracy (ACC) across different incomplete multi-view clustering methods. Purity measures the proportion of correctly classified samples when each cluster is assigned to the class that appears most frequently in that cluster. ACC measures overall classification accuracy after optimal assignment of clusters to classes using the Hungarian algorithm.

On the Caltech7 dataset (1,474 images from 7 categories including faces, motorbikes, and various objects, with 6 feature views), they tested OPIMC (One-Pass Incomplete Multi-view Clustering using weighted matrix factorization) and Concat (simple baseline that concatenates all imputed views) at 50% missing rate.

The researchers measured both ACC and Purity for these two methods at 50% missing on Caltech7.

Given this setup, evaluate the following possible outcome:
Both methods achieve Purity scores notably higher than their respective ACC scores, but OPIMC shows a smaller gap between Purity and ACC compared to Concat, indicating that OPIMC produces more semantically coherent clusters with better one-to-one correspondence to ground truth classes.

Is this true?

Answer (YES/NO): YES